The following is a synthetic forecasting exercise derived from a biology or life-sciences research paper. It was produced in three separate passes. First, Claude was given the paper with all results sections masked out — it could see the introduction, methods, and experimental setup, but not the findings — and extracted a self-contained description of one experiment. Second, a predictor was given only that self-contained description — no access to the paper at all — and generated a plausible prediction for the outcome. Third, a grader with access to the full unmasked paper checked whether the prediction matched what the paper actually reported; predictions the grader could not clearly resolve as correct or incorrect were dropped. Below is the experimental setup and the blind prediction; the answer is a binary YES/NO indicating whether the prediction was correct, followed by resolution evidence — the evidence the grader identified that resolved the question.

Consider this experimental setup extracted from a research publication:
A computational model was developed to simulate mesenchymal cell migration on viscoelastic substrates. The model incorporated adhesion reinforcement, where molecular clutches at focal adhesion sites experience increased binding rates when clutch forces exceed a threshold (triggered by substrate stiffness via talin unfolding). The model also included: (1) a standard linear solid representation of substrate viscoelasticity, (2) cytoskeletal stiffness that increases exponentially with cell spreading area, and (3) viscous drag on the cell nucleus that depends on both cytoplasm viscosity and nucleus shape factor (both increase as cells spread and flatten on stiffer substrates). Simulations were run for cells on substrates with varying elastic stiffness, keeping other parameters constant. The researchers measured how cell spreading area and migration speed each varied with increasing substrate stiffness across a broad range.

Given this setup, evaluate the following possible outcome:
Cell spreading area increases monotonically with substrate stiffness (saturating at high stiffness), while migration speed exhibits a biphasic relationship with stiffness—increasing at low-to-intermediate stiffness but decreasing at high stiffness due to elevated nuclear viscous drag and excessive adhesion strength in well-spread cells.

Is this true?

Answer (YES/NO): NO